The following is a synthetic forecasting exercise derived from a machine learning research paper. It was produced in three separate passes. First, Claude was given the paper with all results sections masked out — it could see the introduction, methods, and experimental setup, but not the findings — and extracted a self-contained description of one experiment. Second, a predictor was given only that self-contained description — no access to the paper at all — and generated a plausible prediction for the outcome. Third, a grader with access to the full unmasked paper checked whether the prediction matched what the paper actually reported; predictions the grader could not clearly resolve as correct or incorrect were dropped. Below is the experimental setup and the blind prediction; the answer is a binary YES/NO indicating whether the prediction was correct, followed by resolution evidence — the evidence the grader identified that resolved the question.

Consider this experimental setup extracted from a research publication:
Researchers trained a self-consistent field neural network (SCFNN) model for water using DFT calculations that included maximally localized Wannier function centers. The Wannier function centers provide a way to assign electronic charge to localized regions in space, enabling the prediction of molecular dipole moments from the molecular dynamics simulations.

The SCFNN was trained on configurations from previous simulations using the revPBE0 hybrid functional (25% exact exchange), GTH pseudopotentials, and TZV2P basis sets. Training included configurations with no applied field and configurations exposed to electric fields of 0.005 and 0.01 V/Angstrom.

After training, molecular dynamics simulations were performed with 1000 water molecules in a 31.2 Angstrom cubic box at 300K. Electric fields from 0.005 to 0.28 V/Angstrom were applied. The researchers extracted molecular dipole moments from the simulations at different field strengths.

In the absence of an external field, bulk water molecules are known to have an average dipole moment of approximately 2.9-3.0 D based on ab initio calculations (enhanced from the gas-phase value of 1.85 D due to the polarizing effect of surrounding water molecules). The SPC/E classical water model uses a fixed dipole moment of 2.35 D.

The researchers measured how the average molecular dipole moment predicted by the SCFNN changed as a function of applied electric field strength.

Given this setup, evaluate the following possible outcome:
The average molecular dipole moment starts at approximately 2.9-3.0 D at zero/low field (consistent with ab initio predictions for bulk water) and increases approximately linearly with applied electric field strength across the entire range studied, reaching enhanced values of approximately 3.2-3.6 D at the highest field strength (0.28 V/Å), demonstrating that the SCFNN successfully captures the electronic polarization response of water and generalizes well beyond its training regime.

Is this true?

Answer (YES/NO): NO